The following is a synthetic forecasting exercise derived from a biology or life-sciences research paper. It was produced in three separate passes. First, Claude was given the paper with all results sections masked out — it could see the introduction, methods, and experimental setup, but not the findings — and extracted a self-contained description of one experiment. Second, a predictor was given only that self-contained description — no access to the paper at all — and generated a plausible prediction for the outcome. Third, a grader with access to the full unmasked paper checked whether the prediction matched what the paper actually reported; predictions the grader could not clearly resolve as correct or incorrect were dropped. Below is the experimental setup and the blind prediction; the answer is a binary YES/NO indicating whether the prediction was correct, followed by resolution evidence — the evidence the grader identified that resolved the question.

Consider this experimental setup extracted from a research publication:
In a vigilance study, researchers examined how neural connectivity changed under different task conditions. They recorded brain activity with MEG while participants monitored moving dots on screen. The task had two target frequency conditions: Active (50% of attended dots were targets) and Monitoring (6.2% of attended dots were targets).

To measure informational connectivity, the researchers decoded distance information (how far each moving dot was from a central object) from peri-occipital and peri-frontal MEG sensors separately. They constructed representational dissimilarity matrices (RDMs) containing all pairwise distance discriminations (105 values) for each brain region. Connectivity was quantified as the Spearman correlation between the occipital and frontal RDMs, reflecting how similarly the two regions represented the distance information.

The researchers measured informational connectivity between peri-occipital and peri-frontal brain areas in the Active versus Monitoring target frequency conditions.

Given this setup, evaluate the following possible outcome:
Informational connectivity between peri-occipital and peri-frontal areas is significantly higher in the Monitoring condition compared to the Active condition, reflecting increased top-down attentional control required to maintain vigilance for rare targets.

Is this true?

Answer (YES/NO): NO